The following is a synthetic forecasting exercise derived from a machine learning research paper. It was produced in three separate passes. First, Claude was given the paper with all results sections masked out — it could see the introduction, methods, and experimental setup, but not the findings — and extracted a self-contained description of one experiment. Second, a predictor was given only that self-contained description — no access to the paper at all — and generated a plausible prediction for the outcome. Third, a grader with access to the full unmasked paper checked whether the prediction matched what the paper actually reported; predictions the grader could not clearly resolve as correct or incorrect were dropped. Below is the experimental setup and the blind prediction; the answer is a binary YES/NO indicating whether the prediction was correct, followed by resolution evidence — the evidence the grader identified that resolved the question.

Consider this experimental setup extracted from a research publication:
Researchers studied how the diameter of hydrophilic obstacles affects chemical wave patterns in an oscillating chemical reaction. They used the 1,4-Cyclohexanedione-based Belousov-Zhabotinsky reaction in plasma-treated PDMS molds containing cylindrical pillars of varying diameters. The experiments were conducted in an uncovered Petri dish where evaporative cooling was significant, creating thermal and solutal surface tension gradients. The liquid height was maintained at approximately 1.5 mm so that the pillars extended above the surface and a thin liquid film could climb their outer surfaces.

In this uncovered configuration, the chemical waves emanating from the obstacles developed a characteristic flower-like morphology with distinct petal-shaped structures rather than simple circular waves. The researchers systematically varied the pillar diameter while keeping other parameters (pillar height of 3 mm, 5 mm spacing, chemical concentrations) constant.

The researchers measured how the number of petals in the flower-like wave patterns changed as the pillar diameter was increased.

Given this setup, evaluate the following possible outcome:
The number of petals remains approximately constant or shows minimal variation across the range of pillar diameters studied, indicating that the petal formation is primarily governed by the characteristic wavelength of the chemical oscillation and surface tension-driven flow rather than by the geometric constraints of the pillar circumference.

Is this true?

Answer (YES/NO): NO